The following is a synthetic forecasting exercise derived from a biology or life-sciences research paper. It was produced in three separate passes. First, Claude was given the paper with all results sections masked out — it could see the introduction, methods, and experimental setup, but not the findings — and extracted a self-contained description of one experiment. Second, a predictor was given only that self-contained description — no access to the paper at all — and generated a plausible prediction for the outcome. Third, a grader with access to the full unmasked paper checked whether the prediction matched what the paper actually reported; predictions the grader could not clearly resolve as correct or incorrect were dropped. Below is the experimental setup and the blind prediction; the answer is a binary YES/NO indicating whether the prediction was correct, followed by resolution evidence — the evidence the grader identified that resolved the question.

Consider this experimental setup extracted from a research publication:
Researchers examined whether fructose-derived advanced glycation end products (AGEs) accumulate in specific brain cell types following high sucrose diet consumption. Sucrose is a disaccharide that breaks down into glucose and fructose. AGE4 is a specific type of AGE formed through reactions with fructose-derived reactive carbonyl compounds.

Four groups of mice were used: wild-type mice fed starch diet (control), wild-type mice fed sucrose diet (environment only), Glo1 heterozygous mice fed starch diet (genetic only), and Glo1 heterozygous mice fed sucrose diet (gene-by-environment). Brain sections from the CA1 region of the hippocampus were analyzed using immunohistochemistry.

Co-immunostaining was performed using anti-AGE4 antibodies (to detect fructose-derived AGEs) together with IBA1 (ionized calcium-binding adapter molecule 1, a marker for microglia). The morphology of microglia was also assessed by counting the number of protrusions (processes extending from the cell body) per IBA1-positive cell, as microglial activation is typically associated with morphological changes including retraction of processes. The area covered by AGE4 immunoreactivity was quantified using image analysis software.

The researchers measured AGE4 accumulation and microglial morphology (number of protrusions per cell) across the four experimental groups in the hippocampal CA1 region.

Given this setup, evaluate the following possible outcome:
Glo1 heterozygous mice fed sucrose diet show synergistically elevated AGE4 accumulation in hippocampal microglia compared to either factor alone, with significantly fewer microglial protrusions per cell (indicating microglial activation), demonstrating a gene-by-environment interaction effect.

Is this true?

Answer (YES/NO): NO